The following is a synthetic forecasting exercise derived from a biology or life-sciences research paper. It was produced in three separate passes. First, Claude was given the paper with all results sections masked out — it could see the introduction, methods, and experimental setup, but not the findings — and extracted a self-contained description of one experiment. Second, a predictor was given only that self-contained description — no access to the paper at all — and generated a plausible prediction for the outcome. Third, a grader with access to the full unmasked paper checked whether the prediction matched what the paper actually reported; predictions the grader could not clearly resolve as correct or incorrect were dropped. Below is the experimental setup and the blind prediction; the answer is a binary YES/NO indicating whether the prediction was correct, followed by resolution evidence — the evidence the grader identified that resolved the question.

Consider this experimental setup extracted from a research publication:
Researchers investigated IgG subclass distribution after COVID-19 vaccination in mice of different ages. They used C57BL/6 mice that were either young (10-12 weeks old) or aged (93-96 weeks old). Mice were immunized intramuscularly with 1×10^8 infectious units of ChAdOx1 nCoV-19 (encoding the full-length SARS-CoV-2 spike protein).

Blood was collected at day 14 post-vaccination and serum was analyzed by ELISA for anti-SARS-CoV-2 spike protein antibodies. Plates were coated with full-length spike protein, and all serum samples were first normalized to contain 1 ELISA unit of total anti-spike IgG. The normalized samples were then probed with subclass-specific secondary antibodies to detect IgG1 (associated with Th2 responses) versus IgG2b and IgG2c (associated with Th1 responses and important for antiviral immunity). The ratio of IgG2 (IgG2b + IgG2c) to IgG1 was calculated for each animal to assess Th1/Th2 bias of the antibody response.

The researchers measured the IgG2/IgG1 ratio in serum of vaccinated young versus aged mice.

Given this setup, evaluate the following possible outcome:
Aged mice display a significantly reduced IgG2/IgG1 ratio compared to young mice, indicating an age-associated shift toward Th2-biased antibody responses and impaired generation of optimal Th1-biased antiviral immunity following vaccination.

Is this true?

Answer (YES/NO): NO